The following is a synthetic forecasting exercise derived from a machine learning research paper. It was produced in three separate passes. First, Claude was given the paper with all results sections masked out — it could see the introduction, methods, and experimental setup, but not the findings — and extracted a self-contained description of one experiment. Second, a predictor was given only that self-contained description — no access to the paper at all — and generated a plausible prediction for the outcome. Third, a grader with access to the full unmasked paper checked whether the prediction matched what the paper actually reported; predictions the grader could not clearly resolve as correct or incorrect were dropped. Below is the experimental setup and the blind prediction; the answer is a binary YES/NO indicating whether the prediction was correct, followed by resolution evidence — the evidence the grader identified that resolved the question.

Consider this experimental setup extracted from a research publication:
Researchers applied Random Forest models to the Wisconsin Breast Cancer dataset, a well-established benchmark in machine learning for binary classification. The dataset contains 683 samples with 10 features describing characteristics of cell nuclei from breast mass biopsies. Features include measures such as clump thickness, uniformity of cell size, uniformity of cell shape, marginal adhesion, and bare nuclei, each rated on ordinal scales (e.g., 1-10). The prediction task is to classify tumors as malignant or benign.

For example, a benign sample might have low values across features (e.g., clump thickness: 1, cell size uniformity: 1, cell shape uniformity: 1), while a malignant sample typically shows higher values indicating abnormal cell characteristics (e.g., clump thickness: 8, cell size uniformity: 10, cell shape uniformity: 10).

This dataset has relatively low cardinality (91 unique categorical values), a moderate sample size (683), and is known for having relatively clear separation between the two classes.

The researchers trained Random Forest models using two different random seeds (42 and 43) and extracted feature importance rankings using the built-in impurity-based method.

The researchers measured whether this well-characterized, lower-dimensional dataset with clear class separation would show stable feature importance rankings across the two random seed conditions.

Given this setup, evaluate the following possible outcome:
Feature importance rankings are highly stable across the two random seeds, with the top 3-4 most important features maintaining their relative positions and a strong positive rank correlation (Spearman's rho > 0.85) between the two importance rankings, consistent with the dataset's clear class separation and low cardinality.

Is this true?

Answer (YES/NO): NO